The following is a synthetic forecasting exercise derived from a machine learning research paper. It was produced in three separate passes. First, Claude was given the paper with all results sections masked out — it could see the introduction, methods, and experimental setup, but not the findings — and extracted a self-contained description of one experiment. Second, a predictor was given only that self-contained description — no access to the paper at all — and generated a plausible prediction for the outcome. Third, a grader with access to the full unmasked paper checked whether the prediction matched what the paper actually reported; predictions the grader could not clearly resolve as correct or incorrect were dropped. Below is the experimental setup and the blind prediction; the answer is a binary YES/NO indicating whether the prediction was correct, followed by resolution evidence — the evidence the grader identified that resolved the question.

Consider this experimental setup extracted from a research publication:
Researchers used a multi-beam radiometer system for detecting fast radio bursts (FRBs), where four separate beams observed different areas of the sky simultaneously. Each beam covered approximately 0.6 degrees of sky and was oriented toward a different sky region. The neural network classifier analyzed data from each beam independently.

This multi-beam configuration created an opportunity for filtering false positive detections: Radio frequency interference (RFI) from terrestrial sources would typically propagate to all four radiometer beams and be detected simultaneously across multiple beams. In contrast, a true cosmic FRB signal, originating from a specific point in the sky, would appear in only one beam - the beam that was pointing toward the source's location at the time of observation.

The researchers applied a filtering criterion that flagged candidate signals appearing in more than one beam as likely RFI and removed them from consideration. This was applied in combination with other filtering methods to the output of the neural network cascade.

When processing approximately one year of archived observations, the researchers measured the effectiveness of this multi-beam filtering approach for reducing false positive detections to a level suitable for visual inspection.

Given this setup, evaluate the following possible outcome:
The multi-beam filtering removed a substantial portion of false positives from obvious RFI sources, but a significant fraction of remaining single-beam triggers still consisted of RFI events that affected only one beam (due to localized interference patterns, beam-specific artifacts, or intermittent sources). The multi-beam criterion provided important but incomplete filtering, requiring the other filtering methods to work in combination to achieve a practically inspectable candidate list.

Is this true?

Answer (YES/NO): YES